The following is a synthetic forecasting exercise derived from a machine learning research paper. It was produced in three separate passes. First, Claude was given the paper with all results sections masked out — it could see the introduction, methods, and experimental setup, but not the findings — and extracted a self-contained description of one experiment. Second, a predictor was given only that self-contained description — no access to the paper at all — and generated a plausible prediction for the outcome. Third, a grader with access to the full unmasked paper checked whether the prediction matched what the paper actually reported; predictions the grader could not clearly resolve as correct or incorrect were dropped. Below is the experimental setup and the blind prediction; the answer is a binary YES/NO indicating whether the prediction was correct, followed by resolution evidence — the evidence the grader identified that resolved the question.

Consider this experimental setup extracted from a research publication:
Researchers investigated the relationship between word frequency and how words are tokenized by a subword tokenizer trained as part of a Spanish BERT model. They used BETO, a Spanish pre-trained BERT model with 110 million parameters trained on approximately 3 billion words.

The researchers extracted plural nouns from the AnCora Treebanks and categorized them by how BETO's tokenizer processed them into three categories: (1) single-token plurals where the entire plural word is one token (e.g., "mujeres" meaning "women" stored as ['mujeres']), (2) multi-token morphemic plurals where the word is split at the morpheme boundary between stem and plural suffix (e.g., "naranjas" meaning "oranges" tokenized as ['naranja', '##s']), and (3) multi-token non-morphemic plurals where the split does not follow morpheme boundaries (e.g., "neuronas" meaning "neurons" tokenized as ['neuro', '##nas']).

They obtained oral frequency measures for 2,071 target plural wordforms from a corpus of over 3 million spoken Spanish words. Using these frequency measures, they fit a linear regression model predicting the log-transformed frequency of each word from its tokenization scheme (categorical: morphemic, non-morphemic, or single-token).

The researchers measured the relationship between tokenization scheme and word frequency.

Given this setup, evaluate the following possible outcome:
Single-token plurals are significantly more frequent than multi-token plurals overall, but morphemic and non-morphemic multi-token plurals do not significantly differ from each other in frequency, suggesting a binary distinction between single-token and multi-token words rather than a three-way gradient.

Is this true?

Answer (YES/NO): NO